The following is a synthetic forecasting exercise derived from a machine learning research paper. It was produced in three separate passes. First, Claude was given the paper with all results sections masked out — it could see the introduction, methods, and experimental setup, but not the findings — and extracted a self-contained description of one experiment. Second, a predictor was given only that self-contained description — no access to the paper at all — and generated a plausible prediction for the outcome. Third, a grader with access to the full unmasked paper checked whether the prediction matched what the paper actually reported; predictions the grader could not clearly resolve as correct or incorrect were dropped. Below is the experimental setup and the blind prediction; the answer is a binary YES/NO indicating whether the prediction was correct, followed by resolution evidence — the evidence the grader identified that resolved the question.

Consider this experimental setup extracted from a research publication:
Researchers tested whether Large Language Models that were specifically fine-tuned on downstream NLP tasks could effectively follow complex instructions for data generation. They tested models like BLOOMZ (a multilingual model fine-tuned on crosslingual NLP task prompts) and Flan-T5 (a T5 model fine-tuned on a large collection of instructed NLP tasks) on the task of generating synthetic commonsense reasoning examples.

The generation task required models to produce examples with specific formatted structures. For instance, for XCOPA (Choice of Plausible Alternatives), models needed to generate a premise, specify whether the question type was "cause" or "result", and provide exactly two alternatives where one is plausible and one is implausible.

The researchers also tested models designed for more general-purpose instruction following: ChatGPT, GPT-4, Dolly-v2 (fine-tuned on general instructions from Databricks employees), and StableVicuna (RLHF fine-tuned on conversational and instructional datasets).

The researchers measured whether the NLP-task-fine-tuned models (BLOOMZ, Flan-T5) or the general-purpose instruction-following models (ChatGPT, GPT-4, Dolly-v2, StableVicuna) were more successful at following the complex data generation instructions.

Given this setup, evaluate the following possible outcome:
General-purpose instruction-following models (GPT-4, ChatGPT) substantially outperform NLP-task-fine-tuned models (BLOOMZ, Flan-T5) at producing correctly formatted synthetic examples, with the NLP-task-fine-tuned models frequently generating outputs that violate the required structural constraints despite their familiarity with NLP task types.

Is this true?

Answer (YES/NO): YES